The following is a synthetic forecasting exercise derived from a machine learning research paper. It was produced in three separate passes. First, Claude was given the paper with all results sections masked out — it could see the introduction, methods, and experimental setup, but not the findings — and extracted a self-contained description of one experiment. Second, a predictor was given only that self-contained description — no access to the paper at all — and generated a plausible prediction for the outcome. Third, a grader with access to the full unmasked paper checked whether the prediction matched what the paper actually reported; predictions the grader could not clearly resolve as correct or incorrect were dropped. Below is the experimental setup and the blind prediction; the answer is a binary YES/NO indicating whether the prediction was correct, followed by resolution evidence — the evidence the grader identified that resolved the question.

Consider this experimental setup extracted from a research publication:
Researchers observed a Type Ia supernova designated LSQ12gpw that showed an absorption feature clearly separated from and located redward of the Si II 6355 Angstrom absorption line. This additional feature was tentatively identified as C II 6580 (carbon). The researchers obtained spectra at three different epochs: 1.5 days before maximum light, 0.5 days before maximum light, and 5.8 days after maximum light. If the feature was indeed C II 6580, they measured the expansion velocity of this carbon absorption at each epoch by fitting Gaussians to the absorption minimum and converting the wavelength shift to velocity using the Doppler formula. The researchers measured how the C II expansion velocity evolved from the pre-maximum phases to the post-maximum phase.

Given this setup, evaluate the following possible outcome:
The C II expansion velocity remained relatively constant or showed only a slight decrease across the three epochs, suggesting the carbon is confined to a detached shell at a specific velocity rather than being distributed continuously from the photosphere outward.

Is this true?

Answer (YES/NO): NO